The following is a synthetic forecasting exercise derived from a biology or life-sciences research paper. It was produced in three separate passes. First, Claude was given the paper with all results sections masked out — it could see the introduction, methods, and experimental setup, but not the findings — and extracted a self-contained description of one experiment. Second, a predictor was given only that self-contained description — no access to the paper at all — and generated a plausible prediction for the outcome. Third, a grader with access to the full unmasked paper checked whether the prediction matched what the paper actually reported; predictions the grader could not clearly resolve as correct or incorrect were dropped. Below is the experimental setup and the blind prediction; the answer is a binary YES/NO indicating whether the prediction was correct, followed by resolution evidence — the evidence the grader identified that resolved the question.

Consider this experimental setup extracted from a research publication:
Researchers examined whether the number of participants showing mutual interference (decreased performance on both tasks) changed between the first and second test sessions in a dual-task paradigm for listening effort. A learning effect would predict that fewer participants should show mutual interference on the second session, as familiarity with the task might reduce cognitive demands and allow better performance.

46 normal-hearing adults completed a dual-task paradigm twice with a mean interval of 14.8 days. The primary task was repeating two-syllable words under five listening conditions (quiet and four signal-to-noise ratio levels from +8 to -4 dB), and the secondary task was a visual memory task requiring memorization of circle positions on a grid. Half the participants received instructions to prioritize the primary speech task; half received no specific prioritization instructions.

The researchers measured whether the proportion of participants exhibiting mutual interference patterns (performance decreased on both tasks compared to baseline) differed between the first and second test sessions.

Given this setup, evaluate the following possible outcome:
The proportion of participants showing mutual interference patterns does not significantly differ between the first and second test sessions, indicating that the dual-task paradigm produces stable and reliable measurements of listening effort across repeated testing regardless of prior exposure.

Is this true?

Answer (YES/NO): NO